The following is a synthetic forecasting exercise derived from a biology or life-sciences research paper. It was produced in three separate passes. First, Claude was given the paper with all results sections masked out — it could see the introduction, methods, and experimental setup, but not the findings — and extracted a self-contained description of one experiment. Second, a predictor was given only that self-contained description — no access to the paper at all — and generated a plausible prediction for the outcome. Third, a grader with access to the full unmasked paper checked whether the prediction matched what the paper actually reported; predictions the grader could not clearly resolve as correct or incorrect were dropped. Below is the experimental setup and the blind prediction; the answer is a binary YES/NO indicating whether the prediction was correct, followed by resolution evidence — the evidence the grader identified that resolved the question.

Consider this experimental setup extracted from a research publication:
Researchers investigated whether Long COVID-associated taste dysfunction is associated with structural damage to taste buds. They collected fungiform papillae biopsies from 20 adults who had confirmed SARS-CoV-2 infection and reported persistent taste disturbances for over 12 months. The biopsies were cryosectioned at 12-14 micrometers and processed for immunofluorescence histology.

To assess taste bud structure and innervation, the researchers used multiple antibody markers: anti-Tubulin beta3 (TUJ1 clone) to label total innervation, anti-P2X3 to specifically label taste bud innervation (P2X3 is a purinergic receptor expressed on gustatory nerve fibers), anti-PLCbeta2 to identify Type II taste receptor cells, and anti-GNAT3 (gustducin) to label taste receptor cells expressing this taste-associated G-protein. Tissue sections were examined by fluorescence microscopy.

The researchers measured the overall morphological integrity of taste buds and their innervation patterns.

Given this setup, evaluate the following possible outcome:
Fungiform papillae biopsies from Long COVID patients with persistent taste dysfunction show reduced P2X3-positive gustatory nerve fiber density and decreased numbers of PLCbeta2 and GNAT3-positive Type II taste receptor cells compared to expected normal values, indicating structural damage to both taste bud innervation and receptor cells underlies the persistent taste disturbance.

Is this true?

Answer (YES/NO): NO